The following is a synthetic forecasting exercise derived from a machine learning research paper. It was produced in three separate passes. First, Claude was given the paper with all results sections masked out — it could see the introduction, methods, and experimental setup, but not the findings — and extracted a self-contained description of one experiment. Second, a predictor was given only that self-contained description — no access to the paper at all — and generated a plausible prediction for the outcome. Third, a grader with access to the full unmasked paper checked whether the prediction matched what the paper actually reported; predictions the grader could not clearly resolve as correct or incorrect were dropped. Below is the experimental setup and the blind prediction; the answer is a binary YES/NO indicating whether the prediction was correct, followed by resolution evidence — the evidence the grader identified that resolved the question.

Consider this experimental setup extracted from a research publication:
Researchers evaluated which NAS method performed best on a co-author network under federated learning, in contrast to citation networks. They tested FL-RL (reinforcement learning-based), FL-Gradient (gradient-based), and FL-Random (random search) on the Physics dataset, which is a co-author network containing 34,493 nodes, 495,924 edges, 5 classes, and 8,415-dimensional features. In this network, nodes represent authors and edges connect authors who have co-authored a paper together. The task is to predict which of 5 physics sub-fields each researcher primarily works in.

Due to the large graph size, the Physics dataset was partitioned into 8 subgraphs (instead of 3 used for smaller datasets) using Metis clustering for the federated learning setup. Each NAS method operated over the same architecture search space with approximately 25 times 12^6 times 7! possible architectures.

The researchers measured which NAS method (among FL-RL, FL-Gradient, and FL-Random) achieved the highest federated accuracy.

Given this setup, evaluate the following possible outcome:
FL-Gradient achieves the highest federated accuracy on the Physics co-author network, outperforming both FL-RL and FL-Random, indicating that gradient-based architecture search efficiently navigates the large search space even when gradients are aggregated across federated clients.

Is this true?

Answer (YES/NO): NO